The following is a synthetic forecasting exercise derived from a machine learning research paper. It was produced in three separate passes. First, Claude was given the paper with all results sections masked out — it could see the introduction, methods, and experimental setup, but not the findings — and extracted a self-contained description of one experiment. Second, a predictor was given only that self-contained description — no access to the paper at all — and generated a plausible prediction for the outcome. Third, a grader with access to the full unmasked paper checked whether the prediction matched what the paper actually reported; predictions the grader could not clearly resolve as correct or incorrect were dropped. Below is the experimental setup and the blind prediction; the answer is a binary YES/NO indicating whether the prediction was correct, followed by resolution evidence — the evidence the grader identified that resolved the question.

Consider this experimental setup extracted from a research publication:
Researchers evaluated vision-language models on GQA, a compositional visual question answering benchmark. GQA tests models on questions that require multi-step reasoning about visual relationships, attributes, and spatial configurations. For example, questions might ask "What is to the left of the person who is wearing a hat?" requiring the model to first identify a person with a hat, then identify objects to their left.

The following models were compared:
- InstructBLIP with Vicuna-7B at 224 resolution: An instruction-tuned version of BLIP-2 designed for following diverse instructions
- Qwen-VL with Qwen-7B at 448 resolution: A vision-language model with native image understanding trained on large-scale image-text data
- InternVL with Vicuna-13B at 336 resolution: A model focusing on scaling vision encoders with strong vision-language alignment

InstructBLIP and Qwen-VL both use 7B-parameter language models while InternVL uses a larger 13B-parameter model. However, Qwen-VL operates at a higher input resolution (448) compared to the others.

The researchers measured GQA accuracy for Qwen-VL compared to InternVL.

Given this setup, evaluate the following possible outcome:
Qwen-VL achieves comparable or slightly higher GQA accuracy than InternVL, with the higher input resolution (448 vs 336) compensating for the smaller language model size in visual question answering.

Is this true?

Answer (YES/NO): NO